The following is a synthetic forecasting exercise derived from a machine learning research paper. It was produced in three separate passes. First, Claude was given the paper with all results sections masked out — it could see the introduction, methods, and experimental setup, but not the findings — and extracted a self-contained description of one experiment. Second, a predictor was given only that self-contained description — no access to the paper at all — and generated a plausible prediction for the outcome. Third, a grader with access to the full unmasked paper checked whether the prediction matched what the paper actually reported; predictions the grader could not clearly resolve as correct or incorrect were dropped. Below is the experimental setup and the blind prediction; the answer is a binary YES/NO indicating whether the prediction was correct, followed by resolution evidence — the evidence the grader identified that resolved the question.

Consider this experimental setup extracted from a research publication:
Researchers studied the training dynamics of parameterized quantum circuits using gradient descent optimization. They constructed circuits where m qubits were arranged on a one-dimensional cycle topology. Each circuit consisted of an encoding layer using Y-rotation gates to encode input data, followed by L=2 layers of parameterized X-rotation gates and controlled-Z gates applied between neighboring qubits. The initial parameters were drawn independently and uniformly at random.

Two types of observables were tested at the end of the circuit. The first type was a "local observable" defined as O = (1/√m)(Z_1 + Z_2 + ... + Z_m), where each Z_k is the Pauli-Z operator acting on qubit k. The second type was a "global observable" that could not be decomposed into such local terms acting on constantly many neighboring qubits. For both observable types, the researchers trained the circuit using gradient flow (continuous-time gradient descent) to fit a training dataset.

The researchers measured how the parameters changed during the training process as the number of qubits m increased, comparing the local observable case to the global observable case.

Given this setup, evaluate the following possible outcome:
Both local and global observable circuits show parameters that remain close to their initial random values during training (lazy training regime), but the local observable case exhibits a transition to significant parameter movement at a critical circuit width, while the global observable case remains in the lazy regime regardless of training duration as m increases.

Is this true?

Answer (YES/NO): NO